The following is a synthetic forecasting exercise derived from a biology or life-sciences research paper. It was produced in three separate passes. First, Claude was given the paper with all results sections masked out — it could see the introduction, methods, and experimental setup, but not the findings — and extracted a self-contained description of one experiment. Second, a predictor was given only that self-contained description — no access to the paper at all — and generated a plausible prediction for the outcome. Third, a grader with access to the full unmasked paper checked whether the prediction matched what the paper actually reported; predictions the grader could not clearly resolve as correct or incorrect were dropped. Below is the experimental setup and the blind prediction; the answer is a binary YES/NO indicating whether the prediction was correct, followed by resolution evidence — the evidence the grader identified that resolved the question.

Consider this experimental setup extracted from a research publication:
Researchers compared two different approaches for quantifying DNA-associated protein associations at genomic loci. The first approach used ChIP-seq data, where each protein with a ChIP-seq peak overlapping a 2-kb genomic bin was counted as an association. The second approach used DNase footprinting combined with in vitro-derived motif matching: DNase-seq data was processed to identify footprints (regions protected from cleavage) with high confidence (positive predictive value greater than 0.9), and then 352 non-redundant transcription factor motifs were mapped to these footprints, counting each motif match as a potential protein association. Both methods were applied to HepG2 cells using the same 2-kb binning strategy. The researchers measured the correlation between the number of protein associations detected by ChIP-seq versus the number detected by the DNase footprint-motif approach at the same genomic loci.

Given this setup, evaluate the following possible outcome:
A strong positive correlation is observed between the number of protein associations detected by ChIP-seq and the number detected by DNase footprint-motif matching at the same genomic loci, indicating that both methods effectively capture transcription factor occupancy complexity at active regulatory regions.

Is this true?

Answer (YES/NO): NO